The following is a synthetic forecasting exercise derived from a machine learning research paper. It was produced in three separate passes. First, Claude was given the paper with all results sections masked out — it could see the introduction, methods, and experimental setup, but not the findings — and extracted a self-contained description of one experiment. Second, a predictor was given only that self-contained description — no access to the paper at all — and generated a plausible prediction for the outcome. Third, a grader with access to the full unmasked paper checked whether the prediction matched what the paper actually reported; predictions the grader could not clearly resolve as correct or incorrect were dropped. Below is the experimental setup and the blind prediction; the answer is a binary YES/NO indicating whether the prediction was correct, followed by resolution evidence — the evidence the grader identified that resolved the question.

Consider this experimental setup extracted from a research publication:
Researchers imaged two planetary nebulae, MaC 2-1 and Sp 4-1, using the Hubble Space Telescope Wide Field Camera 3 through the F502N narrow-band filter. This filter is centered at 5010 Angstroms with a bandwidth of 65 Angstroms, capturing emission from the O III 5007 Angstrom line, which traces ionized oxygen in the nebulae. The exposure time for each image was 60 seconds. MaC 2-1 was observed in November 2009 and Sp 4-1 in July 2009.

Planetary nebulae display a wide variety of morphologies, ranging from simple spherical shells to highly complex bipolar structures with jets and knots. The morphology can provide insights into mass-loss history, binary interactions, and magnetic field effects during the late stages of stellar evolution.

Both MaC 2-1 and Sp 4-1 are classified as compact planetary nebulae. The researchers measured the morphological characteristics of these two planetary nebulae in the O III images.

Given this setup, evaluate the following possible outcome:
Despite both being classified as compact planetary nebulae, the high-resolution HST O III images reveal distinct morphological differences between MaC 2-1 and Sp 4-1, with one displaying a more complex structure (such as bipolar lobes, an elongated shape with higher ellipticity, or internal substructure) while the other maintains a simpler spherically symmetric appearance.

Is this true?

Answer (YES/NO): YES